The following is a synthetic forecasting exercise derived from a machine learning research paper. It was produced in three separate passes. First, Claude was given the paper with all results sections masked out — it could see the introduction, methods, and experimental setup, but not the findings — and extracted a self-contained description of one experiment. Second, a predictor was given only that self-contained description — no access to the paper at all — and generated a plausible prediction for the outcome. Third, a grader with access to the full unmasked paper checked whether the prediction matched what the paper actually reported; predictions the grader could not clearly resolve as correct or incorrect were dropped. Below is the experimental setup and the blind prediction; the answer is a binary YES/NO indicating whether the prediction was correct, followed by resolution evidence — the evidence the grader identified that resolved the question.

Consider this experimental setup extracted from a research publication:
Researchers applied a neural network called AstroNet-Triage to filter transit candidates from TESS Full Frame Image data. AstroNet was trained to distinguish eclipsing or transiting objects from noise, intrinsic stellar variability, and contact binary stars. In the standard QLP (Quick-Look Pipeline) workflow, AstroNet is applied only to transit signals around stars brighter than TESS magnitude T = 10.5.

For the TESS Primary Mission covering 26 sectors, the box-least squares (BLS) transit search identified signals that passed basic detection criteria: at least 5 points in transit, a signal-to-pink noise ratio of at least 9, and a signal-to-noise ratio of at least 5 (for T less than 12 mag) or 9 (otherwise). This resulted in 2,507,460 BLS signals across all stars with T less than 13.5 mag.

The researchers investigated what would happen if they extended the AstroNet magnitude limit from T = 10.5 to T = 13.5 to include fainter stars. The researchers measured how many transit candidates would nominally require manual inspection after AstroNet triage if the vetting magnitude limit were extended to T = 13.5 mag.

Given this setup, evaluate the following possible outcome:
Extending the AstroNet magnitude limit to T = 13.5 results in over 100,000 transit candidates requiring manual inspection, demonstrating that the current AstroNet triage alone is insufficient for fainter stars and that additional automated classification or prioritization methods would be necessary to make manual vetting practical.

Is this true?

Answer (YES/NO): YES